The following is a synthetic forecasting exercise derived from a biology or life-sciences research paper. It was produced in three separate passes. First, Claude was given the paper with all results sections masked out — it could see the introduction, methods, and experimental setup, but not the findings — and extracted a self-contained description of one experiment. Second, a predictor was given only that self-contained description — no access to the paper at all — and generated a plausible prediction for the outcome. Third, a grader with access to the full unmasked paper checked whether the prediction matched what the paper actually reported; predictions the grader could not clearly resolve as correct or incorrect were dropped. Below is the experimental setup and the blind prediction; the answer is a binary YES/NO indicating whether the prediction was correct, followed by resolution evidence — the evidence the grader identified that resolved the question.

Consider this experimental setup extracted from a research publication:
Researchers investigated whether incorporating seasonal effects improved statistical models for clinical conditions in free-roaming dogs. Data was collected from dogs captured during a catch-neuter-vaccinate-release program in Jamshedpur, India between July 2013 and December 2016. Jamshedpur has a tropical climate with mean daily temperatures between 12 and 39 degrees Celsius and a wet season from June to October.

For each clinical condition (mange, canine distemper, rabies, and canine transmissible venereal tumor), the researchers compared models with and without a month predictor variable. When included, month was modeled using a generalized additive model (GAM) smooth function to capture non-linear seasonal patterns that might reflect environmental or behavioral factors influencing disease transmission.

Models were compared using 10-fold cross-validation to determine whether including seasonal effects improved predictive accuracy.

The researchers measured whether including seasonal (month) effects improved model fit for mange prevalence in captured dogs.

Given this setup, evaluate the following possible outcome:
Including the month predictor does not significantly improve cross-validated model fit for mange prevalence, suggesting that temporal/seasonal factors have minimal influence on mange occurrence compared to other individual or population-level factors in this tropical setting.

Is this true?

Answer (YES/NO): NO